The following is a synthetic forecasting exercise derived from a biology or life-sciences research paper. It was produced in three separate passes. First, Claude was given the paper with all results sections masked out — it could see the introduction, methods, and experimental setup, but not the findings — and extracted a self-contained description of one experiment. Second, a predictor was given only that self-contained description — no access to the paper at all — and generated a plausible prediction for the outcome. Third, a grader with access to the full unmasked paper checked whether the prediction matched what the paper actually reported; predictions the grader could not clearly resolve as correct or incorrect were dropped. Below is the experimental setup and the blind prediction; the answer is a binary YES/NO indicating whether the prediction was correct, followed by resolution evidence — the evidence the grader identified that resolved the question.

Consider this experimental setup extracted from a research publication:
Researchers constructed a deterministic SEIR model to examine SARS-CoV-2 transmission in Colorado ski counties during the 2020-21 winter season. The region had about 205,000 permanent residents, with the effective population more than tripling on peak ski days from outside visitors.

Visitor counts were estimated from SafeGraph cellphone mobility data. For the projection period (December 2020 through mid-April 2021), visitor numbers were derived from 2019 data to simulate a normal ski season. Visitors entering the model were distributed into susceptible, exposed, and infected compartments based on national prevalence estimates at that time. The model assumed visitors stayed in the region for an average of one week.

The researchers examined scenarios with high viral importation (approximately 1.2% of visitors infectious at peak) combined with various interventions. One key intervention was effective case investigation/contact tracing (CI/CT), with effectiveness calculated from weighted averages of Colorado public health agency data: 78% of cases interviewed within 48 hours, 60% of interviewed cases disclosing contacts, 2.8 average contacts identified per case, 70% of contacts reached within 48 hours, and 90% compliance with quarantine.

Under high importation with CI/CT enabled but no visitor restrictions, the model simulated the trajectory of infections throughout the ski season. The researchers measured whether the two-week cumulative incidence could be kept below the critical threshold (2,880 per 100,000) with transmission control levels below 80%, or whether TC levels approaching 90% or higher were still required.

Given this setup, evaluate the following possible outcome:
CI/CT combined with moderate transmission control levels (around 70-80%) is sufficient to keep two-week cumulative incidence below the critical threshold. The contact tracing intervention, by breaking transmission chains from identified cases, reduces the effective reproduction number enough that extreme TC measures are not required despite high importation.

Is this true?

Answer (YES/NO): NO